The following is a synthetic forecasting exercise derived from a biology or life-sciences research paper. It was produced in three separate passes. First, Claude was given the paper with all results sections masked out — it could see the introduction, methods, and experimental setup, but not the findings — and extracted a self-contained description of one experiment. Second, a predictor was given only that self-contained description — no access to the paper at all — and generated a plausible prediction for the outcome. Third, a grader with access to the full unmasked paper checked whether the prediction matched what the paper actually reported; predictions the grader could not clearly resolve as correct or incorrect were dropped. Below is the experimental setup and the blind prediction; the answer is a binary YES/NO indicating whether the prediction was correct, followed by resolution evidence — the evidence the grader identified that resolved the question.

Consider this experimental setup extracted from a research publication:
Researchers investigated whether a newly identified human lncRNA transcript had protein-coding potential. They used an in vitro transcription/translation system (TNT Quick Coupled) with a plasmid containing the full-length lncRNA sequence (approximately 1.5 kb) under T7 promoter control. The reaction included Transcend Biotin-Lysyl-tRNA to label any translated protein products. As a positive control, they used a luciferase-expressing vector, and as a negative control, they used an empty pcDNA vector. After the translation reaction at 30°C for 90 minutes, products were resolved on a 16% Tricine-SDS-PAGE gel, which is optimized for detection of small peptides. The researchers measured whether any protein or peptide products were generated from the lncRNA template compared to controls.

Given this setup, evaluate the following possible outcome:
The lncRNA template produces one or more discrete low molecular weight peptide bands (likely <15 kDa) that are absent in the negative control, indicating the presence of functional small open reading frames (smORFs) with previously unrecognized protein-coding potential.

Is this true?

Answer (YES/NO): NO